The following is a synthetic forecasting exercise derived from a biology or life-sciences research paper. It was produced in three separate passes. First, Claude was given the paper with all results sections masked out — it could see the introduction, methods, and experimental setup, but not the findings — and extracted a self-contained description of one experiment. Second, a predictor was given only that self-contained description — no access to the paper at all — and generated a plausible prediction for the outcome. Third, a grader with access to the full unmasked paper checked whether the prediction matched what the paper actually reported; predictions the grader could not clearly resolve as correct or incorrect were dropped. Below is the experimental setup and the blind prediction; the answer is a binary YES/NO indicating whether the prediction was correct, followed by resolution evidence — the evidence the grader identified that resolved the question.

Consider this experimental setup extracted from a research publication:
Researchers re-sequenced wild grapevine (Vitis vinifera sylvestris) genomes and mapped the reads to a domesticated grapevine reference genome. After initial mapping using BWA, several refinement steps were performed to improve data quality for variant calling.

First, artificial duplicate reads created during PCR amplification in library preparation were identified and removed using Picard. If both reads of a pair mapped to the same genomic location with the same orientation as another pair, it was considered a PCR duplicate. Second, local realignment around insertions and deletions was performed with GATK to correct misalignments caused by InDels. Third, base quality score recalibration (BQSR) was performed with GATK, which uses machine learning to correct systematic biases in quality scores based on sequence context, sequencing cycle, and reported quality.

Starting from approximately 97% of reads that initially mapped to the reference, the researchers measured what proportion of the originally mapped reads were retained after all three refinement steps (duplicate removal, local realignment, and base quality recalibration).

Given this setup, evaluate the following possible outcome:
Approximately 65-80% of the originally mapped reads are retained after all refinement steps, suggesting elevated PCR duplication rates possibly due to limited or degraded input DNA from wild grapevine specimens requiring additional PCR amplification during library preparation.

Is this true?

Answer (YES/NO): NO